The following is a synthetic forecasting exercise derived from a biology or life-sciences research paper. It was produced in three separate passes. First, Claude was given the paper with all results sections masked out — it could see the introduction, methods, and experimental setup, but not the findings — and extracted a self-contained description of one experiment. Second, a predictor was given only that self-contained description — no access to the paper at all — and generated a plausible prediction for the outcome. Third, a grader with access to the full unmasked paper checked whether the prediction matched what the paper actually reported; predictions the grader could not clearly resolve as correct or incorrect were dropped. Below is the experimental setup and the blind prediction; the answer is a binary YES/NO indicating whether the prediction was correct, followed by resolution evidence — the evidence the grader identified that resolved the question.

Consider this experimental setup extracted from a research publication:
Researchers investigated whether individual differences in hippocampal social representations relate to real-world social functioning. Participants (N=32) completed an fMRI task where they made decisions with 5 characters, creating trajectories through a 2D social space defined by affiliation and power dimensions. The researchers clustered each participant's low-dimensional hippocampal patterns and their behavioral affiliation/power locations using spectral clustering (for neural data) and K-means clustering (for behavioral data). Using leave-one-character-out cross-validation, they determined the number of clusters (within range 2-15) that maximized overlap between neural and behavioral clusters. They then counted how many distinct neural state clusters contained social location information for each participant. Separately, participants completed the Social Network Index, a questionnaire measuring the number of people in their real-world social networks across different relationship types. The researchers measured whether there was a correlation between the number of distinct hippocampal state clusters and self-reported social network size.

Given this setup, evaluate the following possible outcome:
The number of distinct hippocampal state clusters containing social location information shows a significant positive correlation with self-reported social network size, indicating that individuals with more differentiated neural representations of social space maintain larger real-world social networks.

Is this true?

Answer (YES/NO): YES